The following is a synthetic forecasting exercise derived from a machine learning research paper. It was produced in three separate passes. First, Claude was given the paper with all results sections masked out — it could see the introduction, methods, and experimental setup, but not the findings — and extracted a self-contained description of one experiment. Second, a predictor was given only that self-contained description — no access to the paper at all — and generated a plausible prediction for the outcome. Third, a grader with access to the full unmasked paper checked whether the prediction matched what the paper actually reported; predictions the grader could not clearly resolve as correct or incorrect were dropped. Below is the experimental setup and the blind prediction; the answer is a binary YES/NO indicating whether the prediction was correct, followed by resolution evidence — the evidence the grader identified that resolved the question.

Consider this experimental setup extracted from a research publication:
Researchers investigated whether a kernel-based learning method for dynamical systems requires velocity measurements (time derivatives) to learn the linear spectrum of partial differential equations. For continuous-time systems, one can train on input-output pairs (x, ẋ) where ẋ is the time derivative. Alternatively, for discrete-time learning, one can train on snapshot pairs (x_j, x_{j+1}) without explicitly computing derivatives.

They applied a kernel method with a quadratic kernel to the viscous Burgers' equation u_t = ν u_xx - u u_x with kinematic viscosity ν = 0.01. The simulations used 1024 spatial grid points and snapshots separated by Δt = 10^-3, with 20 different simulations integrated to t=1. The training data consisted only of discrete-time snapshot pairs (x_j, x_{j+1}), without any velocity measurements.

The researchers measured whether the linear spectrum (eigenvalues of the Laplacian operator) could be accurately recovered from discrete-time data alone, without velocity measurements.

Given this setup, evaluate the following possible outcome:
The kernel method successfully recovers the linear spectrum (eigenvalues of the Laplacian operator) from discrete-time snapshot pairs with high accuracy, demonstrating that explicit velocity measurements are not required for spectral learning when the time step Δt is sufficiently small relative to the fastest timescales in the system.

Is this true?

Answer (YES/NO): NO